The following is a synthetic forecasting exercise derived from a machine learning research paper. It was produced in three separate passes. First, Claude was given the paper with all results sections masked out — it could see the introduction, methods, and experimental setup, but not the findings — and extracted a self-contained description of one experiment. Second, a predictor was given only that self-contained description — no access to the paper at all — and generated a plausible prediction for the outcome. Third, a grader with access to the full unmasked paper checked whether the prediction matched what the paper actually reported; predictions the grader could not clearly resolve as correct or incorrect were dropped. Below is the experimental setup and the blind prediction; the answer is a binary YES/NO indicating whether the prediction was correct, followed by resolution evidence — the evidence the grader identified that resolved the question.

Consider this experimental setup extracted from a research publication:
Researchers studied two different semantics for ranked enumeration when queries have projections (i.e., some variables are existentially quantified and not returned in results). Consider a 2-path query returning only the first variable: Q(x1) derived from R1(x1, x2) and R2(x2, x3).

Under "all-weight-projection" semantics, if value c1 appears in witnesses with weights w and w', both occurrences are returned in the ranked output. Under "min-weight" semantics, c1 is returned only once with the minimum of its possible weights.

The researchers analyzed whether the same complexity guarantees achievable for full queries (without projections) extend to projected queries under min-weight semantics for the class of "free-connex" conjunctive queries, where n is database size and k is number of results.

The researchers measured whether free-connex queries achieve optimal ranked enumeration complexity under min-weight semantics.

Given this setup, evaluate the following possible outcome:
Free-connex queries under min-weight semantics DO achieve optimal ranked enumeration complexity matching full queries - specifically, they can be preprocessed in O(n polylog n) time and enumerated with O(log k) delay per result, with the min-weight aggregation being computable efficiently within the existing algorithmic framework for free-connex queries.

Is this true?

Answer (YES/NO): NO